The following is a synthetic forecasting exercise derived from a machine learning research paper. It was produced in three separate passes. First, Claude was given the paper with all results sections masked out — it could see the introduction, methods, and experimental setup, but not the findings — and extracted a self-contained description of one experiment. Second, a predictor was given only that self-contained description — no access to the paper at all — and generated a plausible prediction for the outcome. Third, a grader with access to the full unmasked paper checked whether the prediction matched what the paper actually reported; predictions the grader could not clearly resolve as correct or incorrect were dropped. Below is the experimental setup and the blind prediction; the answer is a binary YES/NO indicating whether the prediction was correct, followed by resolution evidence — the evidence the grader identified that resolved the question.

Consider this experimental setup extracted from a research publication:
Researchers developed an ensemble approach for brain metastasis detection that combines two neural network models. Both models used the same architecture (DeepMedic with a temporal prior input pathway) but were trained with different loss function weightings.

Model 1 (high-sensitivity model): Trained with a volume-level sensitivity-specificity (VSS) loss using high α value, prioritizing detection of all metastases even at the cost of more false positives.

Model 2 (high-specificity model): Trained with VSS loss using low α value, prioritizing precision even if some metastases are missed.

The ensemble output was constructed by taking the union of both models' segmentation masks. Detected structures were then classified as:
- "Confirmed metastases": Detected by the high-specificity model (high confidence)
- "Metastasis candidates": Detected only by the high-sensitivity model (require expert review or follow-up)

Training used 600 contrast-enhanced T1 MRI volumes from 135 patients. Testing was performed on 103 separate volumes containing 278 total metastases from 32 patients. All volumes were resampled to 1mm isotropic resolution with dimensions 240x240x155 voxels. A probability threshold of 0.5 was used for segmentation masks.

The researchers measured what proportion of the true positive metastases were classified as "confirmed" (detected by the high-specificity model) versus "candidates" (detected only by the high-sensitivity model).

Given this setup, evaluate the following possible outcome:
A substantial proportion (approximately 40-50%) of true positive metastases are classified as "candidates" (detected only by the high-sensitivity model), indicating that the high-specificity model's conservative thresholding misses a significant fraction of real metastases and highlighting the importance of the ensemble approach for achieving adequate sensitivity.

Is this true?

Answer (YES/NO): NO